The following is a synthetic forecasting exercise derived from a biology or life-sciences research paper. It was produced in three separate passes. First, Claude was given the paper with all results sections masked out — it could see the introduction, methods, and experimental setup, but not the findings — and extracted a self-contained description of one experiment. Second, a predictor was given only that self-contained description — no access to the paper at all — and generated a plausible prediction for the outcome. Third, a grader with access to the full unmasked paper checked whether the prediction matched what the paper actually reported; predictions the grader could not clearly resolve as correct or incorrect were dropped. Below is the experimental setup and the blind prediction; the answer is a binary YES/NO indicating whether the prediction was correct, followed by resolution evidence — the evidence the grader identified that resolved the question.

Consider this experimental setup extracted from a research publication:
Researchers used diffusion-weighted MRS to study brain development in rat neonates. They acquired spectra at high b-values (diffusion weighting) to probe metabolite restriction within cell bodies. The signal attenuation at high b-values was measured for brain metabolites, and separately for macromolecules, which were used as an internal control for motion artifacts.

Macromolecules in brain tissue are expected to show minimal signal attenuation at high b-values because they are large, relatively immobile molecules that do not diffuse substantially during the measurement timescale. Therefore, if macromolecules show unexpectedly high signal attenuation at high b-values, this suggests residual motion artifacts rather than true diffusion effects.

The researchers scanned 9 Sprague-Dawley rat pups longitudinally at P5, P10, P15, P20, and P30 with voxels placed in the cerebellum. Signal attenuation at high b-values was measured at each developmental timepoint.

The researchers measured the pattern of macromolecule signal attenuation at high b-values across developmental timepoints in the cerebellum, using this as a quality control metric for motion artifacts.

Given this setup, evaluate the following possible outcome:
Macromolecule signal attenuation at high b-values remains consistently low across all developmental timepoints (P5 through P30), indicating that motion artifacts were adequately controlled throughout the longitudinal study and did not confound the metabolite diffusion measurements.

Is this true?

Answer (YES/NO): NO